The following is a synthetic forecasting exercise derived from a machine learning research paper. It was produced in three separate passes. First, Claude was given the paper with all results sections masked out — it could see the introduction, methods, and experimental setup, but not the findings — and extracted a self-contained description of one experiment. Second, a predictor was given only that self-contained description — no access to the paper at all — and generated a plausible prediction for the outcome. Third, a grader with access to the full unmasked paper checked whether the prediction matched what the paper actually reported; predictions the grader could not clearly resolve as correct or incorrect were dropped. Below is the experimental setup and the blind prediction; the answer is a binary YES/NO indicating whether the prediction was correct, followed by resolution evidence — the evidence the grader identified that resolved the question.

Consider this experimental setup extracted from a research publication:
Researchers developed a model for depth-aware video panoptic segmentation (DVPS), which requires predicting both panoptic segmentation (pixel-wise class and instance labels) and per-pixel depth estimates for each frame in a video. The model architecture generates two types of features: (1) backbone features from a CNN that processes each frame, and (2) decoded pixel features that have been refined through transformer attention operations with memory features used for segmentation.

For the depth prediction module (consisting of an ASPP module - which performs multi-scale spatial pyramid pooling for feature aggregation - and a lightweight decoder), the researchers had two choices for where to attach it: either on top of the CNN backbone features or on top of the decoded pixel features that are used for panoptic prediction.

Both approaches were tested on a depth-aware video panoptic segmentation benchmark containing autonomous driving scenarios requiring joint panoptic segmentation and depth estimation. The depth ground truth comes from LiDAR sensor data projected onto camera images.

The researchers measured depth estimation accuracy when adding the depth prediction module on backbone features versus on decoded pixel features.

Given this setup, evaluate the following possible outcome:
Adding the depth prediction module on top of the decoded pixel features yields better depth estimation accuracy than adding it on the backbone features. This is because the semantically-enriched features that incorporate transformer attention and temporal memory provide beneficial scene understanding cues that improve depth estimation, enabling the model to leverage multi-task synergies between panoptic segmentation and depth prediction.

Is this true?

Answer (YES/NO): NO